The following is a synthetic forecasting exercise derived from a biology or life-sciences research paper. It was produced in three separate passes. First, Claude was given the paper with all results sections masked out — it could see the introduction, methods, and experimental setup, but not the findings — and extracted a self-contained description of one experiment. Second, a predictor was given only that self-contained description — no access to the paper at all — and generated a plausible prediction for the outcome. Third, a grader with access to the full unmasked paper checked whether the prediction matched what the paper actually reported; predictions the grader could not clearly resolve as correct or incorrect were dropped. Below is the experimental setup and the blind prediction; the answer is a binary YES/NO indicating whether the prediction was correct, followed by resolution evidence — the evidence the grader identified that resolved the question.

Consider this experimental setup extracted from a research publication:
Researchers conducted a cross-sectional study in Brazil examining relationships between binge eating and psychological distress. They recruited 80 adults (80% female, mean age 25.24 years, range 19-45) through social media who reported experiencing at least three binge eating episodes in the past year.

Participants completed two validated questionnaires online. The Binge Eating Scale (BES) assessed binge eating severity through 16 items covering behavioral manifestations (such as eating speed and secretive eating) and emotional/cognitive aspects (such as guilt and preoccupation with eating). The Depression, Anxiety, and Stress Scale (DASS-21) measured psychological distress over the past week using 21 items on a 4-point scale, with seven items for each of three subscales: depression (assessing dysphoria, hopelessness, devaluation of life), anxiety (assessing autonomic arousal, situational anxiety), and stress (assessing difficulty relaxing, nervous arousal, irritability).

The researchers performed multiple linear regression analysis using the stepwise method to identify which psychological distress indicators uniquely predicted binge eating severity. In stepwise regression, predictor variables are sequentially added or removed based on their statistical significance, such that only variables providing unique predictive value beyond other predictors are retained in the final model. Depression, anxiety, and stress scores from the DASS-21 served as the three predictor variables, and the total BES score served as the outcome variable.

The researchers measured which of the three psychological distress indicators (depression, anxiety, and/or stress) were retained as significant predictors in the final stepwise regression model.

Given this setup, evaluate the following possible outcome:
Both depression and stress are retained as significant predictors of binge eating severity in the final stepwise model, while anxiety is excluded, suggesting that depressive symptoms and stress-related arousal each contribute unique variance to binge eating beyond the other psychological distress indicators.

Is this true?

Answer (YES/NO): NO